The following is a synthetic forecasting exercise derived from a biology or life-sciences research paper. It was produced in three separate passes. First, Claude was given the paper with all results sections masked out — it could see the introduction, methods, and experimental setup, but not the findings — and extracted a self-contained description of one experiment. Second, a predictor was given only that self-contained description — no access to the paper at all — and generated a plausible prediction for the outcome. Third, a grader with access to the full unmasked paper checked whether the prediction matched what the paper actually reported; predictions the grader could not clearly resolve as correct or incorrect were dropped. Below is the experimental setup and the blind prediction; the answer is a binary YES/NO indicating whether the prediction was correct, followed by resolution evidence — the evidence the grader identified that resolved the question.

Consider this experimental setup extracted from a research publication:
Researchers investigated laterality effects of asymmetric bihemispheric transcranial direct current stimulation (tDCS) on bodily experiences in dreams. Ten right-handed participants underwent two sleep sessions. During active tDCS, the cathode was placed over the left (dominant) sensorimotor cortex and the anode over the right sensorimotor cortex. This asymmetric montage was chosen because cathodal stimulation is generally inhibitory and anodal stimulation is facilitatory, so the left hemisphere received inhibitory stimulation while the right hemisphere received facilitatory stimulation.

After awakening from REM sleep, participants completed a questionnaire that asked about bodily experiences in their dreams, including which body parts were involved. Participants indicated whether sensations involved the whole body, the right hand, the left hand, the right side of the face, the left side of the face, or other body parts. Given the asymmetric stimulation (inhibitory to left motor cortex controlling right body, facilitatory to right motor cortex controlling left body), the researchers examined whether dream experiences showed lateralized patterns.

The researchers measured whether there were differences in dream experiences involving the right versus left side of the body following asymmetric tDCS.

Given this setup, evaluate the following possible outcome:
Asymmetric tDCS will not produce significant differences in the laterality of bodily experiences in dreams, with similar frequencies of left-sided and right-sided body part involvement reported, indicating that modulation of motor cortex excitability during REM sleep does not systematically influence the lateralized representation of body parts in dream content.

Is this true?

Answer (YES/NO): YES